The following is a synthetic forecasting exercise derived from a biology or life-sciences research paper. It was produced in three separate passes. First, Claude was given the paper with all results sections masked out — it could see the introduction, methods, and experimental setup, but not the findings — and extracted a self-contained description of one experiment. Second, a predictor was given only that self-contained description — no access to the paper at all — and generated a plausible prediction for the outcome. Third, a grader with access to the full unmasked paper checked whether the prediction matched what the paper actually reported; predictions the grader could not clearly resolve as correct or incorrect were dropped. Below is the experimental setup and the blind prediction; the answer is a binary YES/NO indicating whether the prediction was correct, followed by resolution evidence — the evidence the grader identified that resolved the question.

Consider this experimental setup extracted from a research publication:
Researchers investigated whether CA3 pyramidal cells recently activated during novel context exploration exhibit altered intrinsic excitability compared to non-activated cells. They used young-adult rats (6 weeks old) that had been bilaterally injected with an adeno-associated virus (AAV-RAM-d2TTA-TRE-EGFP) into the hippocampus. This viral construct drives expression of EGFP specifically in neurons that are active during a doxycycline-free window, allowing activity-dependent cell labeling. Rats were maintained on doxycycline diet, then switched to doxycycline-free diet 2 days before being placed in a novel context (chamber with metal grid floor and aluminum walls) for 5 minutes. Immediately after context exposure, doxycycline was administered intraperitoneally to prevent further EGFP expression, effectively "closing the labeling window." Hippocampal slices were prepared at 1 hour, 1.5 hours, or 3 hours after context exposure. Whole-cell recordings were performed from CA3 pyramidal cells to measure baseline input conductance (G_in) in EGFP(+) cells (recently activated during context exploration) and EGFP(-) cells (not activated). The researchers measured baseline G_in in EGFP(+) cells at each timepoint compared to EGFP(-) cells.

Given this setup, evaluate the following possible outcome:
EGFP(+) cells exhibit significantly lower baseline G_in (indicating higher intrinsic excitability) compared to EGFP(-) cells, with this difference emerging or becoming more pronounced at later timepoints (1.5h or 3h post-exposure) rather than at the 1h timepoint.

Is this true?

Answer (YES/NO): NO